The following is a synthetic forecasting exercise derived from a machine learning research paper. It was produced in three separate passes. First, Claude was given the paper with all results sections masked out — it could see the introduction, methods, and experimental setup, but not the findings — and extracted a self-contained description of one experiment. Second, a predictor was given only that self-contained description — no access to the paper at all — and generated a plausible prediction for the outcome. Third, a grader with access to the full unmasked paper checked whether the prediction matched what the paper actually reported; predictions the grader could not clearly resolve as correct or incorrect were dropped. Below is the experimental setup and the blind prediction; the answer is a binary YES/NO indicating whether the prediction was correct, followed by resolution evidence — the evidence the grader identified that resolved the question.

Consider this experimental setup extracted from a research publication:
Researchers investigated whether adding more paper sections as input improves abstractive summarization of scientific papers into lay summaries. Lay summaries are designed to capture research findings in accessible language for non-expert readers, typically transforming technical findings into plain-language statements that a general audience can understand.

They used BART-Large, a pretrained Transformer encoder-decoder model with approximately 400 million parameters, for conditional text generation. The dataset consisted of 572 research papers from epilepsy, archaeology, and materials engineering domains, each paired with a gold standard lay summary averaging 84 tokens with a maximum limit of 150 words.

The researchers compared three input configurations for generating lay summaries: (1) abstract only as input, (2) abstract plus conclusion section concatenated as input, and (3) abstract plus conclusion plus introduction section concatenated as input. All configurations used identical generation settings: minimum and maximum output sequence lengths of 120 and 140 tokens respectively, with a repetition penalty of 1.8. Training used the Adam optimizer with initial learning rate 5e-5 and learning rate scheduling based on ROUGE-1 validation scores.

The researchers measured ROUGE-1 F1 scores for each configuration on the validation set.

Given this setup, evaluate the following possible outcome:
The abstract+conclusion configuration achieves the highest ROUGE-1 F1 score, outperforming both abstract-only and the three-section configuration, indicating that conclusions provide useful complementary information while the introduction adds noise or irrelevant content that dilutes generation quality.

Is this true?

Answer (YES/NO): NO